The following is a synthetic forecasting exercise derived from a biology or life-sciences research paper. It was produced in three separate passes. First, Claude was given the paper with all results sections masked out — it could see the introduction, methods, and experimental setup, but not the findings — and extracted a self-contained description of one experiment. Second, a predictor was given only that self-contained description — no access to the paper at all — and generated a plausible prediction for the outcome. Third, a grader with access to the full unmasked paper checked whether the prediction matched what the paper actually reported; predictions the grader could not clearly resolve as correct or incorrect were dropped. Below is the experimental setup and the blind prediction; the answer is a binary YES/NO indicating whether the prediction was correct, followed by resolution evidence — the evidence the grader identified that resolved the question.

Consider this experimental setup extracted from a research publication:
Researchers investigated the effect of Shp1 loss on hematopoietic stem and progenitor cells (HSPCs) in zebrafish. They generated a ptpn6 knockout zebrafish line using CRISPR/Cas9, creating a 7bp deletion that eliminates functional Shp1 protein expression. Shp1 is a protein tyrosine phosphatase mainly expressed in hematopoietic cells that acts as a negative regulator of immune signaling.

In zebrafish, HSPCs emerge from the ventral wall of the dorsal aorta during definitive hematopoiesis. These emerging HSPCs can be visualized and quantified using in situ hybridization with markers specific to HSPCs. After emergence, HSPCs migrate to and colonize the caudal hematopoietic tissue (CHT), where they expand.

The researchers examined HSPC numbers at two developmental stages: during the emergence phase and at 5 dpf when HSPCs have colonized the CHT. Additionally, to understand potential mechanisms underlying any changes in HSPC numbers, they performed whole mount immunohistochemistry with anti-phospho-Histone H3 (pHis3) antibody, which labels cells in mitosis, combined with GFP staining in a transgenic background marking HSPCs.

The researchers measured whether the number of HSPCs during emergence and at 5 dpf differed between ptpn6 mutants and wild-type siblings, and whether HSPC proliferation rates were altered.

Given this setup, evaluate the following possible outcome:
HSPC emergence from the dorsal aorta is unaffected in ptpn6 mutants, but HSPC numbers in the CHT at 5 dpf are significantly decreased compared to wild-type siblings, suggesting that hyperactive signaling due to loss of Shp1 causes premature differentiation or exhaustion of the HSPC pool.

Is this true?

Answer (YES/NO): NO